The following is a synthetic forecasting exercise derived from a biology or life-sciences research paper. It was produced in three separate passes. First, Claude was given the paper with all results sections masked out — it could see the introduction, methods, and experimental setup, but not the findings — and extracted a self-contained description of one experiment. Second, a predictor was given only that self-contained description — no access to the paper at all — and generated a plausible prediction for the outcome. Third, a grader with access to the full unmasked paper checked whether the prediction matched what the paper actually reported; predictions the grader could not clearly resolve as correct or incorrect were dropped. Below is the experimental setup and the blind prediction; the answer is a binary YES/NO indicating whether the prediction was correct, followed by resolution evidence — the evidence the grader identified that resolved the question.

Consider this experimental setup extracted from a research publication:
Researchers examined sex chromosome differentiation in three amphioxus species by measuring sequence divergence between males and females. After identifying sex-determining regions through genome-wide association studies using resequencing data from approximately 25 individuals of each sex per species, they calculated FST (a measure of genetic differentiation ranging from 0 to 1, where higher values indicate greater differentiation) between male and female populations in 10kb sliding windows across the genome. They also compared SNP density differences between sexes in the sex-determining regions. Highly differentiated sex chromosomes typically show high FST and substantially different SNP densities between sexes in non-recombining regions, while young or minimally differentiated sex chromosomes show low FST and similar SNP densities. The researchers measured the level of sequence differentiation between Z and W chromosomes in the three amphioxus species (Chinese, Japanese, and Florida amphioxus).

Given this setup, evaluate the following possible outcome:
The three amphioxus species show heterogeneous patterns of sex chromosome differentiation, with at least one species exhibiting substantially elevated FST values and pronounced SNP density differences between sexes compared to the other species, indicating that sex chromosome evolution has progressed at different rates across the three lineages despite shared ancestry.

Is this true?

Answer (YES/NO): YES